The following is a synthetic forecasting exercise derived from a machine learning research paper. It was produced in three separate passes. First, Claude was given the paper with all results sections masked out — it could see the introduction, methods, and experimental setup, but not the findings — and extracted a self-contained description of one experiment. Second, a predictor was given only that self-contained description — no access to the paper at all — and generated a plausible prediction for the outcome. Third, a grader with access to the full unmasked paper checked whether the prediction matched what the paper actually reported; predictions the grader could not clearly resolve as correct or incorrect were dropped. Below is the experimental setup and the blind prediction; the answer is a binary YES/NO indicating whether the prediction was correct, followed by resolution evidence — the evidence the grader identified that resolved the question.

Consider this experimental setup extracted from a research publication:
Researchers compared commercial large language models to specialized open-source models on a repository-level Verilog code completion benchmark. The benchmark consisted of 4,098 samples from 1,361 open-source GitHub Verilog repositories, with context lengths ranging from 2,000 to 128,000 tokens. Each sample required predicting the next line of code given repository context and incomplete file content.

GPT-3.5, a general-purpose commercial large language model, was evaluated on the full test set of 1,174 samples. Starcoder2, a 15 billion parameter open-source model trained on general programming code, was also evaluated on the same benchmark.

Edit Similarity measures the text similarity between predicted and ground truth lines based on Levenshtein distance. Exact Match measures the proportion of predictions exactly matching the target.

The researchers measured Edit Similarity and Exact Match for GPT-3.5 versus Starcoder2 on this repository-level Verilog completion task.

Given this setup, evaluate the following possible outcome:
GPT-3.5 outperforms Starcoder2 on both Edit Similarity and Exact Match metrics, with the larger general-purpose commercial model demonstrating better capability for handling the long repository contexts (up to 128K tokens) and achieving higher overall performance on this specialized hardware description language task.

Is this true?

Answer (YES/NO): YES